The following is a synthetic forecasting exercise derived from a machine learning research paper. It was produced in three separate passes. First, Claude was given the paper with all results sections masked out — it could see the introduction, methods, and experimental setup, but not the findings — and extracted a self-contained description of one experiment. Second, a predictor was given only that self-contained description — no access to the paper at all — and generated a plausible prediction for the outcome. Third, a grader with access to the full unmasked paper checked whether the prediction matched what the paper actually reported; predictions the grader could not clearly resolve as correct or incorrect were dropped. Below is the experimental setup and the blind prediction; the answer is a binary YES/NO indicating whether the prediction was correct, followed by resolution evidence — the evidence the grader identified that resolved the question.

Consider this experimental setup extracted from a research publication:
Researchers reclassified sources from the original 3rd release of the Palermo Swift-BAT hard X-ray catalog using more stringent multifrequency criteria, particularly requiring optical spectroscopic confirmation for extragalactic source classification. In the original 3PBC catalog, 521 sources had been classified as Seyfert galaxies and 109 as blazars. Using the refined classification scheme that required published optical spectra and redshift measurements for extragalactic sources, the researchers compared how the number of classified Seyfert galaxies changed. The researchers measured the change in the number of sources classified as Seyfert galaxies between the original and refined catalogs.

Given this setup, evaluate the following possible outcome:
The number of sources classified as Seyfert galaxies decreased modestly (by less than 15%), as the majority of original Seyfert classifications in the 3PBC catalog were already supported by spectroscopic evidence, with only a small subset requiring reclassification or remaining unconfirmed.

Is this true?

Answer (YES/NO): NO